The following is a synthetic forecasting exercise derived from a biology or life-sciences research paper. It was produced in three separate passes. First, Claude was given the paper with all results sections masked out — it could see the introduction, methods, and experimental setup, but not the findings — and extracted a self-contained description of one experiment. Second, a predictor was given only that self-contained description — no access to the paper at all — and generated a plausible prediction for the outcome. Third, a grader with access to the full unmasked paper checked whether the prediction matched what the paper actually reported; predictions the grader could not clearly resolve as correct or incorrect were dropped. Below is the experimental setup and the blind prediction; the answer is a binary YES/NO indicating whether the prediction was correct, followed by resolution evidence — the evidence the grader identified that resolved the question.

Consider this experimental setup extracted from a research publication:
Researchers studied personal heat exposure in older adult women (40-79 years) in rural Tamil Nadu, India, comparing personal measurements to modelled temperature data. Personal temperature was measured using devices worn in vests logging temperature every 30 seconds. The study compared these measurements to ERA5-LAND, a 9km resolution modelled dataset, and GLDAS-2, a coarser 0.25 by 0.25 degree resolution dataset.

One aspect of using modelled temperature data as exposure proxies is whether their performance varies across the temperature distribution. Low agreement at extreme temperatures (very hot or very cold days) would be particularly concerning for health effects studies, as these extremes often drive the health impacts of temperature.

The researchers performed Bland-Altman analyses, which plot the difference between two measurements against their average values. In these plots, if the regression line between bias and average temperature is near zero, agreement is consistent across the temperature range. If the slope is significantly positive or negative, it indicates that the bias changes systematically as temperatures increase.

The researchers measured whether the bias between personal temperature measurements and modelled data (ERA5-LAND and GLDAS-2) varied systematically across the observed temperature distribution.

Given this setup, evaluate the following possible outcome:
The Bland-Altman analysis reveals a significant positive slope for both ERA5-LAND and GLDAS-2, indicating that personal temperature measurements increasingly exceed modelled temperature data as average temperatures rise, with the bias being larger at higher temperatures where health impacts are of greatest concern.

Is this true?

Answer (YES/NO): NO